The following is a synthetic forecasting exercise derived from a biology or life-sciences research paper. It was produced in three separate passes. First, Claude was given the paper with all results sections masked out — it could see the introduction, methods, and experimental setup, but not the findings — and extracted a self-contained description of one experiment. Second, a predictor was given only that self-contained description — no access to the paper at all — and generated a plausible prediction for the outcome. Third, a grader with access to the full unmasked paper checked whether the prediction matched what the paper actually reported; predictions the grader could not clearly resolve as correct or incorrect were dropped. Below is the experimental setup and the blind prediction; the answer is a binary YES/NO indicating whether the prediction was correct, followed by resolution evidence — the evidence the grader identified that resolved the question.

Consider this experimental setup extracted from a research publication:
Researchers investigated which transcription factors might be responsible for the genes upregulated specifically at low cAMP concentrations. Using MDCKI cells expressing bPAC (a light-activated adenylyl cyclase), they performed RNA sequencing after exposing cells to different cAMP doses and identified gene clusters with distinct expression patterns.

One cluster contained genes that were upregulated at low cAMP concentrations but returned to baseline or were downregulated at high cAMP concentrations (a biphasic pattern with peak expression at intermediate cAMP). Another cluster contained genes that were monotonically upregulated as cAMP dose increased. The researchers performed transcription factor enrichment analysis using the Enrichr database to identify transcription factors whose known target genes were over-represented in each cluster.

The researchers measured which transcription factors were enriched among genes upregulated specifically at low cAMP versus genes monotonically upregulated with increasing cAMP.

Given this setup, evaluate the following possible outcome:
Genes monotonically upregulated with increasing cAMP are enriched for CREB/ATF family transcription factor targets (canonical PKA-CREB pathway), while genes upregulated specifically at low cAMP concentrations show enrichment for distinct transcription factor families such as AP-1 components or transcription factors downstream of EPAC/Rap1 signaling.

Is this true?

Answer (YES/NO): NO